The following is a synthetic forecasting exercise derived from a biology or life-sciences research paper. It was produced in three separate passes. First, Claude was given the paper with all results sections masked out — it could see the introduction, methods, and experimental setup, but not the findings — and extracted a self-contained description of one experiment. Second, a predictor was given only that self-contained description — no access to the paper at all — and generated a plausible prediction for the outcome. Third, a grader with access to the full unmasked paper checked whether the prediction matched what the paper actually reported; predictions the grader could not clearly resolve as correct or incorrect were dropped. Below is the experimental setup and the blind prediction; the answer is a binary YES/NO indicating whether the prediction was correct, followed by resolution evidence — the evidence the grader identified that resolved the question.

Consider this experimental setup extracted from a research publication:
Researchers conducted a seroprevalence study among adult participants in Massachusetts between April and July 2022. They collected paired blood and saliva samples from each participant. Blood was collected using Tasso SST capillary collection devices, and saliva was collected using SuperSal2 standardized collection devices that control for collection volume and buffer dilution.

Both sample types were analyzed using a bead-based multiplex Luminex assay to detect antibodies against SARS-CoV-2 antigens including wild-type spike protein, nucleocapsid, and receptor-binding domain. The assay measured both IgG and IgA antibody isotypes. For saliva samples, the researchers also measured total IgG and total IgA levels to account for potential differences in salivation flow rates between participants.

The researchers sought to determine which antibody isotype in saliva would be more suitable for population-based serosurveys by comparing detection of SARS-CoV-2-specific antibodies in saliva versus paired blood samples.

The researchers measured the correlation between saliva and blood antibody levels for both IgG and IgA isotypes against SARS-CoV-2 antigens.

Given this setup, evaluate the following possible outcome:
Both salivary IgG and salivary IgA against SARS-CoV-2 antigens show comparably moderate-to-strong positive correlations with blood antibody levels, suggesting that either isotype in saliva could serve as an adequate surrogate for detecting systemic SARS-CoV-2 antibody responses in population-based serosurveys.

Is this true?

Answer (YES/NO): NO